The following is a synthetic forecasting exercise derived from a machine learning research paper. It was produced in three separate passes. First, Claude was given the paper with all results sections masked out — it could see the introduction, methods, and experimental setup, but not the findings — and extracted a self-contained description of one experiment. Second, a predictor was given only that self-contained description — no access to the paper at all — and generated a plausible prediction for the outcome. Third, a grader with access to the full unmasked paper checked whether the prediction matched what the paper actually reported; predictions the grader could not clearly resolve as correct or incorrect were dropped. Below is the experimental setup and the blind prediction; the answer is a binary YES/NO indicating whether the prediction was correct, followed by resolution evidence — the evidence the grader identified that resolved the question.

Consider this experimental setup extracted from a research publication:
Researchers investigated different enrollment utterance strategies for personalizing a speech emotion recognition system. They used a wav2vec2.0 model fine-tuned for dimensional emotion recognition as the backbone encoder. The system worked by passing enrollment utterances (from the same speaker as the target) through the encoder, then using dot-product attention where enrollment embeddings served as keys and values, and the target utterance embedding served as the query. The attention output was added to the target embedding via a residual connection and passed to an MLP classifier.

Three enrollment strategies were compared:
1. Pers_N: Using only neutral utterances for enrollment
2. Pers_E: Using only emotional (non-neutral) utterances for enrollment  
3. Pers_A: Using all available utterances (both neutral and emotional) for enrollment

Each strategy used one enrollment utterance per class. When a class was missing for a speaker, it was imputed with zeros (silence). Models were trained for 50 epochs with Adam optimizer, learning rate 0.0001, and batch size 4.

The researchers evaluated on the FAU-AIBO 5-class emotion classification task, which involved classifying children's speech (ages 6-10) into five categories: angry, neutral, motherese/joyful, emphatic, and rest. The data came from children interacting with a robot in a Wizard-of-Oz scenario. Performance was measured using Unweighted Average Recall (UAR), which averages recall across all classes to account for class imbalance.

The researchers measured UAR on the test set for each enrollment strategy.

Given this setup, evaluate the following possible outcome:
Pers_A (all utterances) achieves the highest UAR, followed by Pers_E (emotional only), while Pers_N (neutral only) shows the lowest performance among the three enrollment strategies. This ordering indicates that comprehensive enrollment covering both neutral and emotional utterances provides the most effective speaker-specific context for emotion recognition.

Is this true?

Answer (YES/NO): YES